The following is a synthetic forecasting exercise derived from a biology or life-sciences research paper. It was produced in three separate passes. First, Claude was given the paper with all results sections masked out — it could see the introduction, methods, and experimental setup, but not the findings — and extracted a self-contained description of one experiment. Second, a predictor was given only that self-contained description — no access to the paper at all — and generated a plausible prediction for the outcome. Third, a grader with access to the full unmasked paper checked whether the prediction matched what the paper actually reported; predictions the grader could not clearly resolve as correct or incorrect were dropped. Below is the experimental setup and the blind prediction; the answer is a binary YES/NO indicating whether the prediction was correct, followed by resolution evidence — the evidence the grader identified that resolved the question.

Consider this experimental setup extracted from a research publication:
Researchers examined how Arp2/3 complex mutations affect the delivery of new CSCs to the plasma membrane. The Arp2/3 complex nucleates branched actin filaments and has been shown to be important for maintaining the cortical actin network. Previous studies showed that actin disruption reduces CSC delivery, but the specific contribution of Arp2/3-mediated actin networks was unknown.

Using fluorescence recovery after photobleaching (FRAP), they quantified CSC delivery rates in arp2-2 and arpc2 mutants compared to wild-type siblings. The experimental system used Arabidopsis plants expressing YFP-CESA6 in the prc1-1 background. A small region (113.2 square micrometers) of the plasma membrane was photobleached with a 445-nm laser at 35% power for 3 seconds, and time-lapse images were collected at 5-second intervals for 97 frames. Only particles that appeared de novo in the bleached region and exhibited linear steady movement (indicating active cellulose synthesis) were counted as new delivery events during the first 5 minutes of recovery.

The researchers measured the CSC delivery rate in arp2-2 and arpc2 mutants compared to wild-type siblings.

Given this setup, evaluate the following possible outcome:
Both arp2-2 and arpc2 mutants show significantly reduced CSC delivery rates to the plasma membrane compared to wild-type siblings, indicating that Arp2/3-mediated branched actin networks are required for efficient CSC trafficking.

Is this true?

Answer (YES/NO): YES